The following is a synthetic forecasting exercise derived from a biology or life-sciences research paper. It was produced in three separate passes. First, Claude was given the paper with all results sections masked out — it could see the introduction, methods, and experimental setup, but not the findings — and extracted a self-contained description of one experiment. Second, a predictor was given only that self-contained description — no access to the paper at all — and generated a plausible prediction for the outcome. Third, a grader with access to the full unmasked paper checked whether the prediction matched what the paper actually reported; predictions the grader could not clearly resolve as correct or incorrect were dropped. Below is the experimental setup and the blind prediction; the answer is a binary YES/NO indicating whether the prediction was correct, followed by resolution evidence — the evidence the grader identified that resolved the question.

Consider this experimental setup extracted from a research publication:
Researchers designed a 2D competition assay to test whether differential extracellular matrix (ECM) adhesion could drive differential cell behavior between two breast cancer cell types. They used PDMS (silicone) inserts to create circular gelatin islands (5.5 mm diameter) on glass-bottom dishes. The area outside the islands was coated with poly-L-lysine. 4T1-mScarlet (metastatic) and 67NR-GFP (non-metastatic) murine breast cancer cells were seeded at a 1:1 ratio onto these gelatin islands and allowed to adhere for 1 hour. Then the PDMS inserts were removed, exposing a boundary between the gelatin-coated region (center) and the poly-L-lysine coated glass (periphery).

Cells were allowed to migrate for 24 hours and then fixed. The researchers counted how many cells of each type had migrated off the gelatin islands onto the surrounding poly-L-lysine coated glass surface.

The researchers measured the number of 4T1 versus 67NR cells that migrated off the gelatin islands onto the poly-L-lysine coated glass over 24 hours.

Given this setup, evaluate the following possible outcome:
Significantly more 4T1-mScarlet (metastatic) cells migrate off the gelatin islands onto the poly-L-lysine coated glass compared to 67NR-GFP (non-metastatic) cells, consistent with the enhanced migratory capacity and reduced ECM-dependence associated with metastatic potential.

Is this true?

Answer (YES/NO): NO